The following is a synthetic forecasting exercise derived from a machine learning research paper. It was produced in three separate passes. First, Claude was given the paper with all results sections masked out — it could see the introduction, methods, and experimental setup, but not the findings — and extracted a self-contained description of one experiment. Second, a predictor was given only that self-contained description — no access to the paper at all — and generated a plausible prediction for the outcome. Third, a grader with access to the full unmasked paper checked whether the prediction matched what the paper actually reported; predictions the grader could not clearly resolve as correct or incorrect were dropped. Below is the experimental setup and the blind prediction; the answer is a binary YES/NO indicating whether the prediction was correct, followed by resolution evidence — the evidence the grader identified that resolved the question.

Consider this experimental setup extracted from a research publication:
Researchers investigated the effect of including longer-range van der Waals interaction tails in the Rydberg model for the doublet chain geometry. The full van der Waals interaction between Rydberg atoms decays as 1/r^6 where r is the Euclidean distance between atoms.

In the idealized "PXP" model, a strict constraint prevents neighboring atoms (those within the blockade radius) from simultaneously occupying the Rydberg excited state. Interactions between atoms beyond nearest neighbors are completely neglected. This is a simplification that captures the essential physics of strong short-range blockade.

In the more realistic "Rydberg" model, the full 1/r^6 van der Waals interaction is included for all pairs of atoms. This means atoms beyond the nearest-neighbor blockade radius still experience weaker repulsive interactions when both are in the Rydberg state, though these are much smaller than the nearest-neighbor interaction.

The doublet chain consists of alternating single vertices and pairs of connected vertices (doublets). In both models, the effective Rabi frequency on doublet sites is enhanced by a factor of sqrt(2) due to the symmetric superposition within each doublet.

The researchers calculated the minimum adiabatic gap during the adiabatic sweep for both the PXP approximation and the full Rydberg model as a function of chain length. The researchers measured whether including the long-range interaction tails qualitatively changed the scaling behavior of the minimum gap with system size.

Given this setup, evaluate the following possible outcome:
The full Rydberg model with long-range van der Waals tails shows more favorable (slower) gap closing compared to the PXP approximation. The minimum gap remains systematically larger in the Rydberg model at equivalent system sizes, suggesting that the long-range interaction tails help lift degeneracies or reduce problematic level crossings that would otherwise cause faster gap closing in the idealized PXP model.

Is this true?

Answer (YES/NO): NO